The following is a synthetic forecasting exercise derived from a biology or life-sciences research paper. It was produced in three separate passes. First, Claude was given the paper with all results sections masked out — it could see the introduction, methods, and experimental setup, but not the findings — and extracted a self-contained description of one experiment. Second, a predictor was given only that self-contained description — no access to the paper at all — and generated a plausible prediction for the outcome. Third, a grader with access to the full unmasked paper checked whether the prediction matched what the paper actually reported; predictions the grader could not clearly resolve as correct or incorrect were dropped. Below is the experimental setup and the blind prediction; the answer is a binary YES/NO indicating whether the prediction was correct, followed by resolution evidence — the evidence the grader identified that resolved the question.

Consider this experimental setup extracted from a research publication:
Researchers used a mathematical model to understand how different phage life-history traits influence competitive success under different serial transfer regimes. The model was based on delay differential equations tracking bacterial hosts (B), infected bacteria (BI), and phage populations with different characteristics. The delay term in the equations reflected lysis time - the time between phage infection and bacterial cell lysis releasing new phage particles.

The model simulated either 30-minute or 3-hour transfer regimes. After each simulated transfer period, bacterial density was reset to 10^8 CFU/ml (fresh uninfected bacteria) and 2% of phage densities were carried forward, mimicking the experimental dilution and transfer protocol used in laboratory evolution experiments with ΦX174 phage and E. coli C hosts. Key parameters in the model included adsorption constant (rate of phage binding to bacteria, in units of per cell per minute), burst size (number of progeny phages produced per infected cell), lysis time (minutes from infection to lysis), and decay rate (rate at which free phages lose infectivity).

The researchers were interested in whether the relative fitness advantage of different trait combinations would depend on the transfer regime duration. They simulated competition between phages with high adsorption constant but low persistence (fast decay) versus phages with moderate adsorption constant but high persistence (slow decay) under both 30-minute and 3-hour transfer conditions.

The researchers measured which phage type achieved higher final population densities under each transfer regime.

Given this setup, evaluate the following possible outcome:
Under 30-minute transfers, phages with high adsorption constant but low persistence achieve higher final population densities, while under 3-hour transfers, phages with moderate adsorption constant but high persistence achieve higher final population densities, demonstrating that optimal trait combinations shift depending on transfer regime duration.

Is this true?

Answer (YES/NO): NO